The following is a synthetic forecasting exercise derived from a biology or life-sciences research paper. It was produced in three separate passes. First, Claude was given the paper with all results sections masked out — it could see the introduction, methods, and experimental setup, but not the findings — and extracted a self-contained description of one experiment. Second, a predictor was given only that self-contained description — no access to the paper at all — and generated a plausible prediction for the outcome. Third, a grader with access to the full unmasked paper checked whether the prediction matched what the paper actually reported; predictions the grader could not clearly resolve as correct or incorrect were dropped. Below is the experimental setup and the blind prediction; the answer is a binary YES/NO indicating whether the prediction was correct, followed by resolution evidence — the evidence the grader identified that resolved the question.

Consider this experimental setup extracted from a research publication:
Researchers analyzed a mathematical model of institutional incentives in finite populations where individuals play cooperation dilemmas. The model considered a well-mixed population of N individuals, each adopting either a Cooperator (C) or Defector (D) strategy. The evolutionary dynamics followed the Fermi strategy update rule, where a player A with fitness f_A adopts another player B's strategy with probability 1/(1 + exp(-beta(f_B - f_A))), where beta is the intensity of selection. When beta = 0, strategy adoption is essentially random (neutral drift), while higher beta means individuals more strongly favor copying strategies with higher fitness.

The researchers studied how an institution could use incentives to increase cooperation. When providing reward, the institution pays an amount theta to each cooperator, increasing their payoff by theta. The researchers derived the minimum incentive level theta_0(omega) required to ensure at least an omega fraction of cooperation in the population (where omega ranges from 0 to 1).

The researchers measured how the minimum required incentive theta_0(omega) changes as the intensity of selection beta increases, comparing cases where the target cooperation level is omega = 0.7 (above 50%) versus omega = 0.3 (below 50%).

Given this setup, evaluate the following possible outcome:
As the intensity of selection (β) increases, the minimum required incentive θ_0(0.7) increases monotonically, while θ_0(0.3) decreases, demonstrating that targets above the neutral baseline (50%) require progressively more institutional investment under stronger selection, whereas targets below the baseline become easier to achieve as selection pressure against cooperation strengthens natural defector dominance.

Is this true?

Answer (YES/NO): YES